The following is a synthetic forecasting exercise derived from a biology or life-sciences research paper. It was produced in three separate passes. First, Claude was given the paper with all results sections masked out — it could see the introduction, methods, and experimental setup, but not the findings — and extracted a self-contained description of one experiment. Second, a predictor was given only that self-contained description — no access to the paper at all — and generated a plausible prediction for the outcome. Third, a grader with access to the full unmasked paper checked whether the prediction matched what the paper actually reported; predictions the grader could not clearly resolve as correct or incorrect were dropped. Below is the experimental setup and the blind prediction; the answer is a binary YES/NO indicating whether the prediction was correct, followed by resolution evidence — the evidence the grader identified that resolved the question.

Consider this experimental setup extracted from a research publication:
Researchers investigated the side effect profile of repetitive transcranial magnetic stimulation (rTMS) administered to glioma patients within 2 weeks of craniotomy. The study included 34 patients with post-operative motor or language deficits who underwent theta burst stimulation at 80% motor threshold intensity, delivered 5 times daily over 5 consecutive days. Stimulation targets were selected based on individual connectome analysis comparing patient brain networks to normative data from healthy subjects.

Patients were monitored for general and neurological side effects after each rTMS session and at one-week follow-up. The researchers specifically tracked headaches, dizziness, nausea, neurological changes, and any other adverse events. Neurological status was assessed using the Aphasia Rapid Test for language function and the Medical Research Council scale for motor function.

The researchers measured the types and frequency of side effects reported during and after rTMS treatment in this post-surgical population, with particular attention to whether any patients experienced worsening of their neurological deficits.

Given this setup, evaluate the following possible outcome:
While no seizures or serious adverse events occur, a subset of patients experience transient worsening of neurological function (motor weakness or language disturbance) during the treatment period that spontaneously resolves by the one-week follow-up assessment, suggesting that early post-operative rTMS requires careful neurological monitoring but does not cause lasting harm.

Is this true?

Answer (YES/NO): NO